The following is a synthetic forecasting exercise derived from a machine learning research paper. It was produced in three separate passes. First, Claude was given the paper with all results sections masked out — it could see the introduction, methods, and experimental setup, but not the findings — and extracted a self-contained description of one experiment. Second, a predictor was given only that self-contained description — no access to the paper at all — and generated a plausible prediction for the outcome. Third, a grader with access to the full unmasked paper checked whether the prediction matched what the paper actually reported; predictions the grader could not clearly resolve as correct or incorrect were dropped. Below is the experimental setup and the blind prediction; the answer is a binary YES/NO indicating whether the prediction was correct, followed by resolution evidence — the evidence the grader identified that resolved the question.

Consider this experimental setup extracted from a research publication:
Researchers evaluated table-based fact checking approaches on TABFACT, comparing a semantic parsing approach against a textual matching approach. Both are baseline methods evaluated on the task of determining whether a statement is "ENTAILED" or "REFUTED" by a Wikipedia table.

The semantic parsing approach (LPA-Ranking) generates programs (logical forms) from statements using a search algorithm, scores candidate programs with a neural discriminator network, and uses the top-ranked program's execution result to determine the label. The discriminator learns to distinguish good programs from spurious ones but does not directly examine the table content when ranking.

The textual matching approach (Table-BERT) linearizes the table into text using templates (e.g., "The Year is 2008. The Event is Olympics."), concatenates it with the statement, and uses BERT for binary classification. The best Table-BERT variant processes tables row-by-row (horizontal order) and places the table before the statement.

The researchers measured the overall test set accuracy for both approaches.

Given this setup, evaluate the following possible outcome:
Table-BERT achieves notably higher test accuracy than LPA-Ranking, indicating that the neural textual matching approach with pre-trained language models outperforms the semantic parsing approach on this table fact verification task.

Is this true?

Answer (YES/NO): NO